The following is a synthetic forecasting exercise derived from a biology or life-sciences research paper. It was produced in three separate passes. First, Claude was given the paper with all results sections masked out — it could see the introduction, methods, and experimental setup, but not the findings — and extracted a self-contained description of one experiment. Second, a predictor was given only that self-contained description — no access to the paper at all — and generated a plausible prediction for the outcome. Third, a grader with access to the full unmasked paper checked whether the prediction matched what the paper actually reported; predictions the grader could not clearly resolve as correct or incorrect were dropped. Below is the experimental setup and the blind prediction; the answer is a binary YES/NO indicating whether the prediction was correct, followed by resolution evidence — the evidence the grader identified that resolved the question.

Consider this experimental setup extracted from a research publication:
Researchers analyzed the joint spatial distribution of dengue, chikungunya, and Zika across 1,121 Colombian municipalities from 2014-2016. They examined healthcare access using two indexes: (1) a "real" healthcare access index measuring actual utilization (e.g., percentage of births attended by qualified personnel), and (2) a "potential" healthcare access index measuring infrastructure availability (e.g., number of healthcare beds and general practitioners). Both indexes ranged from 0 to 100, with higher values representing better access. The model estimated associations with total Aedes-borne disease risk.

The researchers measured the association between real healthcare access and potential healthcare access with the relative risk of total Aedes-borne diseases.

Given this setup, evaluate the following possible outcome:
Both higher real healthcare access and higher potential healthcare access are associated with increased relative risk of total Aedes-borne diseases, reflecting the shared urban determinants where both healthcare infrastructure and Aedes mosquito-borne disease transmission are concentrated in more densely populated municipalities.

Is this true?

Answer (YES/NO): NO